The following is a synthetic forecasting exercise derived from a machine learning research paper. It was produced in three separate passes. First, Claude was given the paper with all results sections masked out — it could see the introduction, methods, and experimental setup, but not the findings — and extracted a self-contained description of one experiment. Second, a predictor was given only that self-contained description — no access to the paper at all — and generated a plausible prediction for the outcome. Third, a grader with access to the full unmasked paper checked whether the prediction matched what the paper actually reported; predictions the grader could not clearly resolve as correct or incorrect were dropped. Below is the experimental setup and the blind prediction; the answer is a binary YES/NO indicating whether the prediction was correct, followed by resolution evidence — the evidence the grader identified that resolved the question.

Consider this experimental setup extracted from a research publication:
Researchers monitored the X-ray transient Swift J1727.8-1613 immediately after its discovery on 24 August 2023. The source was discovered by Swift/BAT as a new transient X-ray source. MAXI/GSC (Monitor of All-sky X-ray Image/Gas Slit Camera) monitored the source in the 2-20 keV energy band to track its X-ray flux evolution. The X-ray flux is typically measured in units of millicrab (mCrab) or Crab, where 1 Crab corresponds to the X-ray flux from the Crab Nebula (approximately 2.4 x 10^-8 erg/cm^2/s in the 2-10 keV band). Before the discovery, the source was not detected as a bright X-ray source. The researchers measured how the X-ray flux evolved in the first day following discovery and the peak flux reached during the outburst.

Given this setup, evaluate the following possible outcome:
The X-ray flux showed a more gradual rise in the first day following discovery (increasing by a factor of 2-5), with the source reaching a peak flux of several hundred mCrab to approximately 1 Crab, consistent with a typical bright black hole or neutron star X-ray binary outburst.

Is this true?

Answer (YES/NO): NO